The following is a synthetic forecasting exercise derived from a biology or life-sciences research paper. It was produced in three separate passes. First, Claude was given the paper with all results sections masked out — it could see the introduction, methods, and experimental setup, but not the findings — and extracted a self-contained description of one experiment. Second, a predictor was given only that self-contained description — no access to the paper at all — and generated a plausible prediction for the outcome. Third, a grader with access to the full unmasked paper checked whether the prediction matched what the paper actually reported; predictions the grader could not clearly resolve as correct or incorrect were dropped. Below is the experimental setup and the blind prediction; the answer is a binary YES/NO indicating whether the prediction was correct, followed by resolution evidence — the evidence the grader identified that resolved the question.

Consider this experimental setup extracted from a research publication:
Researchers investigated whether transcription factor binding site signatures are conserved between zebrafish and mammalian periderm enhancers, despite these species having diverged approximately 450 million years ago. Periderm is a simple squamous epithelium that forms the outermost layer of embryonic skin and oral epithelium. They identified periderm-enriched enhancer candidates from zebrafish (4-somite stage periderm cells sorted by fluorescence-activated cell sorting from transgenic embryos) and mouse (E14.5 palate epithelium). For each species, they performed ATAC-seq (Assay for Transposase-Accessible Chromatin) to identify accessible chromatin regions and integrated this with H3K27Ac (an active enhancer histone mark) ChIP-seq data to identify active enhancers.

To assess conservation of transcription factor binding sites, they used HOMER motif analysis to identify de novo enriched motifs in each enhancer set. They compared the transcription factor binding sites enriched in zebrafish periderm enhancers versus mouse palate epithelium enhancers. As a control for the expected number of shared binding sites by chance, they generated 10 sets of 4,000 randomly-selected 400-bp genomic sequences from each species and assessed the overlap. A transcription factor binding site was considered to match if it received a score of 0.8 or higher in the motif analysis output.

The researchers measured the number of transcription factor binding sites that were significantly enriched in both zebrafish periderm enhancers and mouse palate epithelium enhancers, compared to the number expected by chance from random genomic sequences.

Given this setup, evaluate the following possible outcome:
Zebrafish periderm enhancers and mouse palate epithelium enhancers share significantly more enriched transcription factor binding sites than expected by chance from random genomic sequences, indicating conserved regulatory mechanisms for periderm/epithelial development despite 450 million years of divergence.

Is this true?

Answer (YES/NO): YES